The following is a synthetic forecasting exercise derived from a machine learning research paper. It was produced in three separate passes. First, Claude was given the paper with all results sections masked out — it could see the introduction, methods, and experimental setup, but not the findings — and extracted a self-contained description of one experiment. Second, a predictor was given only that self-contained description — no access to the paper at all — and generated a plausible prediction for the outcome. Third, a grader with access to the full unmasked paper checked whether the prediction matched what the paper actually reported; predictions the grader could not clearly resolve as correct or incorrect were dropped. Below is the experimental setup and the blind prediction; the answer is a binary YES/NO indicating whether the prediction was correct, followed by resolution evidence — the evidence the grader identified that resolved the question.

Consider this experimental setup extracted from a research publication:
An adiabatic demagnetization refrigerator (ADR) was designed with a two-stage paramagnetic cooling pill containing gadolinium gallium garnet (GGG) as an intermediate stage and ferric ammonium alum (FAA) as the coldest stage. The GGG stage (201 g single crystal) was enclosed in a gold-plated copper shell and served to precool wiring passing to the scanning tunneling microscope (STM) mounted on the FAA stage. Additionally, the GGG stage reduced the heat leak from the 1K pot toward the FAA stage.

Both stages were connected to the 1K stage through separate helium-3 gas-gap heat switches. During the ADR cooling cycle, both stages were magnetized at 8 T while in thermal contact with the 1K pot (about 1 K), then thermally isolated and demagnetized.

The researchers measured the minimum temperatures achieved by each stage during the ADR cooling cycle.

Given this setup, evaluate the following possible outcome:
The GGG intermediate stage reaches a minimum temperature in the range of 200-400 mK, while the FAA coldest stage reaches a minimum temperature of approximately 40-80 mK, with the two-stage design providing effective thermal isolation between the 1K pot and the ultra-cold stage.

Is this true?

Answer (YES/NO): NO